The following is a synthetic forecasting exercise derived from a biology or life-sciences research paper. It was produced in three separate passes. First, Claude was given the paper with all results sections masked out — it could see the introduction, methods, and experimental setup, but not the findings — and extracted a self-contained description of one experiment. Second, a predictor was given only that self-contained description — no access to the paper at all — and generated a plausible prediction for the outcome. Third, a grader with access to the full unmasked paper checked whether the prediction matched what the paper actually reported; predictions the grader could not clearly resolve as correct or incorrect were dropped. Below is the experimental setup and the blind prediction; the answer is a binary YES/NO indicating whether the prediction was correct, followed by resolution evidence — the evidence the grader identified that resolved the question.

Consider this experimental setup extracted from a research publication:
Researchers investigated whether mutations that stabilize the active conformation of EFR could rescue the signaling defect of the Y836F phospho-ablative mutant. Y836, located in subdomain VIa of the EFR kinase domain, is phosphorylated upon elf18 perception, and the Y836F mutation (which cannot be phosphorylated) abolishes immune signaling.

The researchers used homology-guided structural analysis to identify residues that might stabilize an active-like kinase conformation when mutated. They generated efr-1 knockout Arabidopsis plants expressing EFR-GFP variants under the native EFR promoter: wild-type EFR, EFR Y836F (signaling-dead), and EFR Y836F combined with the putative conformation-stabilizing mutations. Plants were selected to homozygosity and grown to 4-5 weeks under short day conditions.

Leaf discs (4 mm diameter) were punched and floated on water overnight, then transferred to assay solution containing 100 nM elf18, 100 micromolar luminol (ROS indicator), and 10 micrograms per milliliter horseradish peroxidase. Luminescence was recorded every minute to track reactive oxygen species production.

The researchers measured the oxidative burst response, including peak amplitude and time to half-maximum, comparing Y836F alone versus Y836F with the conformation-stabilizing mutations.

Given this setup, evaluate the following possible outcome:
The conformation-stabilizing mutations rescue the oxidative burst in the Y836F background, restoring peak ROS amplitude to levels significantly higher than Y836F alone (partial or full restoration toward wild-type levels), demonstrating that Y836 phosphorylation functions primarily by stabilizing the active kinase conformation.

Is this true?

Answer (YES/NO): YES